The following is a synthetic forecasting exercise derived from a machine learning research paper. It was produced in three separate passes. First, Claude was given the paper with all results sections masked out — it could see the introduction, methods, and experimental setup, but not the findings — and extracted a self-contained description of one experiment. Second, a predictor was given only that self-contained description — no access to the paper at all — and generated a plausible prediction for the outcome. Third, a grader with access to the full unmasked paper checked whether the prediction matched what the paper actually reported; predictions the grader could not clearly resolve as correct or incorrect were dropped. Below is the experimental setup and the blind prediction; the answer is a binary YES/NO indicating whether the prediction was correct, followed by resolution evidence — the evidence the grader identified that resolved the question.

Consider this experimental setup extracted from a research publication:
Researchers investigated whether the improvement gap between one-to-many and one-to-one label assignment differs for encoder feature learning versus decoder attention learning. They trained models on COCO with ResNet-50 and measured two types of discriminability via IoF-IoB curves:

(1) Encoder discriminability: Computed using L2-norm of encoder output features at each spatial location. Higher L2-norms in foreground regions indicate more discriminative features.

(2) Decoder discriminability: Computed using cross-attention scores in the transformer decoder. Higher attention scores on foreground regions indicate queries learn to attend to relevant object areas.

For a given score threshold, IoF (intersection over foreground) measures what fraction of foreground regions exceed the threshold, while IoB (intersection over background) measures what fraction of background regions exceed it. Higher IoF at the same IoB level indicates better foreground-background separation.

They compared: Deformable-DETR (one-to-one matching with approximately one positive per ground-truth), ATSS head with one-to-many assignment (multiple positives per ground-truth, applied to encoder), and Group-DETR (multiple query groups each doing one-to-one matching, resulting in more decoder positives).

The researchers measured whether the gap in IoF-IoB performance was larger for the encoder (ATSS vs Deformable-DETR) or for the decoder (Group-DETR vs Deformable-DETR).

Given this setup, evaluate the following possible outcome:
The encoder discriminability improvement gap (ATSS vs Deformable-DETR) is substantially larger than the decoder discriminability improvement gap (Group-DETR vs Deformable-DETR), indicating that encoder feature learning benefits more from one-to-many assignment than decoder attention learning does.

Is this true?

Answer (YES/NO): YES